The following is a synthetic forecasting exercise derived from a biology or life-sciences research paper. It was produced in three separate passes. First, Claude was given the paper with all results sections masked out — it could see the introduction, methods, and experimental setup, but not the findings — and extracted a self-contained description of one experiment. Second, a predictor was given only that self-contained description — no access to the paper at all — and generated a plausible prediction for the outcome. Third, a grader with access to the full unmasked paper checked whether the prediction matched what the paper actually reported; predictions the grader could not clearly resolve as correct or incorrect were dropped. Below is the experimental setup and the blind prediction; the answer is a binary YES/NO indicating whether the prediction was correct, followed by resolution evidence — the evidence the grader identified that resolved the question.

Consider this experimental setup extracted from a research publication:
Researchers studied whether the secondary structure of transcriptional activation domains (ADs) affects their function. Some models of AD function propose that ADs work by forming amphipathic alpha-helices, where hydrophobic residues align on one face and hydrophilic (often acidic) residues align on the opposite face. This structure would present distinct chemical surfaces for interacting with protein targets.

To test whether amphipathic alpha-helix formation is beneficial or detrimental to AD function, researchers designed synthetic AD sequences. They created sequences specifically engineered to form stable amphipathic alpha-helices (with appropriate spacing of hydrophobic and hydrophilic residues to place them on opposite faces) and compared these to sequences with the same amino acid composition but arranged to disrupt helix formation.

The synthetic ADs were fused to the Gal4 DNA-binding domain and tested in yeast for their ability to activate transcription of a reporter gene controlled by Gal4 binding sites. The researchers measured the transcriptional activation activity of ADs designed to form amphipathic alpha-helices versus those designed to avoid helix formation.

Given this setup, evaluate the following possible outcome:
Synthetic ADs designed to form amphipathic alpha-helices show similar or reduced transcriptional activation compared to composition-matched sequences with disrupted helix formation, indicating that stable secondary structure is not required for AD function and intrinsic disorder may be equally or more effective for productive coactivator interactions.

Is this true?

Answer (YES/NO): YES